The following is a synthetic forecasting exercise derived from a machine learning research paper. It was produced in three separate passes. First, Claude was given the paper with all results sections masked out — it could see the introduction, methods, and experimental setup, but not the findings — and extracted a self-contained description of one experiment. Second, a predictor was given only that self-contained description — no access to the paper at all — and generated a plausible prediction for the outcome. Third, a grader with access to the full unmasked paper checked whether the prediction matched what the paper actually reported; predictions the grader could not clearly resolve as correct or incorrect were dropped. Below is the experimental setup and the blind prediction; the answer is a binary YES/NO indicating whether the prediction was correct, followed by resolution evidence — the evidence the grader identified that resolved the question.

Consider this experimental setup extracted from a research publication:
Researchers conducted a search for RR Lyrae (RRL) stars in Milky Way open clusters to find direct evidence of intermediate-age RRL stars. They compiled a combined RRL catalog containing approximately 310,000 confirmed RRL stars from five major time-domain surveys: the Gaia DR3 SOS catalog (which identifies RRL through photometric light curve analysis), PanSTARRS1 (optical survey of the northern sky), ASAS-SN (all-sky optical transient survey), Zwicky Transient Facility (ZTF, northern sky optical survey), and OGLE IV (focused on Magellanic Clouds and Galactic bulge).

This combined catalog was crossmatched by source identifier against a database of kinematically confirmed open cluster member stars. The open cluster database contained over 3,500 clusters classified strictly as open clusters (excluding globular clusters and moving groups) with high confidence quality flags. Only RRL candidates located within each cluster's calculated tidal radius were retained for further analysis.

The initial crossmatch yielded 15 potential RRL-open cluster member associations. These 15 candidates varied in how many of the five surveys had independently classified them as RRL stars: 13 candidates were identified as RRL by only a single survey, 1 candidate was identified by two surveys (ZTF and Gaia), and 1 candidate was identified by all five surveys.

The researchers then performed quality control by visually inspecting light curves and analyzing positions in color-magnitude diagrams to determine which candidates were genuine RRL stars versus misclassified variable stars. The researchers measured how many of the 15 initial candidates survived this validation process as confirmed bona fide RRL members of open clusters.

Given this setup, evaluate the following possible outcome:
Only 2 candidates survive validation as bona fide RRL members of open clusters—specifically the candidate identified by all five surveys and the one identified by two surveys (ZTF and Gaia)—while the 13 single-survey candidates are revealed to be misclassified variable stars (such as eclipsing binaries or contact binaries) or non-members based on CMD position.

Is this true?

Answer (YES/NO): NO